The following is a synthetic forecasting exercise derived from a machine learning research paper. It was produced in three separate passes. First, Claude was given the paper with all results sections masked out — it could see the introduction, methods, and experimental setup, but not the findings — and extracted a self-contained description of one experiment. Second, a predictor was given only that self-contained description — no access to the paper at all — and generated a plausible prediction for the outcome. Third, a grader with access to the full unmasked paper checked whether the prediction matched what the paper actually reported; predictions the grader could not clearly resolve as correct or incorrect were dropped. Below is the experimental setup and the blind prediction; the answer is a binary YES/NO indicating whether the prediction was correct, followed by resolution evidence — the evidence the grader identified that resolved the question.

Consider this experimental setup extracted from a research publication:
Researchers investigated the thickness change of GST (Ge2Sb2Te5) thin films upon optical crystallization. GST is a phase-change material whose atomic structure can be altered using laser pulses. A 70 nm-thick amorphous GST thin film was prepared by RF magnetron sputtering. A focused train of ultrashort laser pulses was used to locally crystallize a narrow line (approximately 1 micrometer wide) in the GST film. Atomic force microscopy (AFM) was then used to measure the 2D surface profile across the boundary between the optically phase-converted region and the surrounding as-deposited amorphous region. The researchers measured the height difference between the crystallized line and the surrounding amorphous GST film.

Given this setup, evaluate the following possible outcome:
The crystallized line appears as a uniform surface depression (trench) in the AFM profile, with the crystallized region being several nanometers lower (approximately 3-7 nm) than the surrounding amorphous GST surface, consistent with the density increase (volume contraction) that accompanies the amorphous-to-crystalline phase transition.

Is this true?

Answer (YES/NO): YES